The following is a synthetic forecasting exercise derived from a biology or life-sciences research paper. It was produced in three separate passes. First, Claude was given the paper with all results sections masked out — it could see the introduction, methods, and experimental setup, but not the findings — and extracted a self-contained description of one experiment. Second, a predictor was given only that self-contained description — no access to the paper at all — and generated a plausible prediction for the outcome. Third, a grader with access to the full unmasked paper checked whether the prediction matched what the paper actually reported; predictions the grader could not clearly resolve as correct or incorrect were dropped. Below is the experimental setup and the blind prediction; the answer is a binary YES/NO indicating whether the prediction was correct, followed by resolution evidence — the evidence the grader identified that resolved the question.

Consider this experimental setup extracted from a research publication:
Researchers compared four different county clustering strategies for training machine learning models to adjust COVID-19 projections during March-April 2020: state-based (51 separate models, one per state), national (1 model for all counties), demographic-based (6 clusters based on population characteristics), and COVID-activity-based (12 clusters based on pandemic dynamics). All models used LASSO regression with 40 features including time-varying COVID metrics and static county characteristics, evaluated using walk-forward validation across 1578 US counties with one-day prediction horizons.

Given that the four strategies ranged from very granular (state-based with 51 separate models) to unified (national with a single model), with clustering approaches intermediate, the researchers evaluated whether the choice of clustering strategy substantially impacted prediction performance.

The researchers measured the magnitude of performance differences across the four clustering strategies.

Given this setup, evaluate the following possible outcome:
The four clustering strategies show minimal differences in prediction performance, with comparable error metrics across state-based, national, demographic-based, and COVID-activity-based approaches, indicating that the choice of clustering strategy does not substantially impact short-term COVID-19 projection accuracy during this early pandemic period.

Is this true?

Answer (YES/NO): YES